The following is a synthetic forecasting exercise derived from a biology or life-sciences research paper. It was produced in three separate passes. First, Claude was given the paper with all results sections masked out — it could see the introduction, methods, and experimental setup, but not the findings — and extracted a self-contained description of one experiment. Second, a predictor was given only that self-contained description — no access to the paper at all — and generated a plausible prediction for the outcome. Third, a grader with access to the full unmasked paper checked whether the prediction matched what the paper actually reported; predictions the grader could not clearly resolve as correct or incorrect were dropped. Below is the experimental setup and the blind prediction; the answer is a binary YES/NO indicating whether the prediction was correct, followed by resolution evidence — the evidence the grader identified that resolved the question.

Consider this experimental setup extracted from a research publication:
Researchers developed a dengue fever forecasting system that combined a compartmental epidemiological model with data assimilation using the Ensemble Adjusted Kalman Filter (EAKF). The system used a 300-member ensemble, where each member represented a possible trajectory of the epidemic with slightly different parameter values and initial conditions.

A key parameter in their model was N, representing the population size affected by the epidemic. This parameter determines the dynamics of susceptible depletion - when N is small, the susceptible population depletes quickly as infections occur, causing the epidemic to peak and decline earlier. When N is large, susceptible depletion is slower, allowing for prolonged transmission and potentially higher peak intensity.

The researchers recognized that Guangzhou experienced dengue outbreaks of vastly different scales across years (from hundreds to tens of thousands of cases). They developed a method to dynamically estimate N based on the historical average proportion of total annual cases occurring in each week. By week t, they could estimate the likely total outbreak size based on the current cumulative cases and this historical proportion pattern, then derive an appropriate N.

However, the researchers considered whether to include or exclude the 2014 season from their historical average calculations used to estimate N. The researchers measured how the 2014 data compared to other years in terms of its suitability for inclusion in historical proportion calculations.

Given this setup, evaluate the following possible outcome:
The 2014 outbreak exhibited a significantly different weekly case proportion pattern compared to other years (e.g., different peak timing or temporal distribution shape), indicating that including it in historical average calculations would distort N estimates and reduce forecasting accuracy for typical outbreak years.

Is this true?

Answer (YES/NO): YES